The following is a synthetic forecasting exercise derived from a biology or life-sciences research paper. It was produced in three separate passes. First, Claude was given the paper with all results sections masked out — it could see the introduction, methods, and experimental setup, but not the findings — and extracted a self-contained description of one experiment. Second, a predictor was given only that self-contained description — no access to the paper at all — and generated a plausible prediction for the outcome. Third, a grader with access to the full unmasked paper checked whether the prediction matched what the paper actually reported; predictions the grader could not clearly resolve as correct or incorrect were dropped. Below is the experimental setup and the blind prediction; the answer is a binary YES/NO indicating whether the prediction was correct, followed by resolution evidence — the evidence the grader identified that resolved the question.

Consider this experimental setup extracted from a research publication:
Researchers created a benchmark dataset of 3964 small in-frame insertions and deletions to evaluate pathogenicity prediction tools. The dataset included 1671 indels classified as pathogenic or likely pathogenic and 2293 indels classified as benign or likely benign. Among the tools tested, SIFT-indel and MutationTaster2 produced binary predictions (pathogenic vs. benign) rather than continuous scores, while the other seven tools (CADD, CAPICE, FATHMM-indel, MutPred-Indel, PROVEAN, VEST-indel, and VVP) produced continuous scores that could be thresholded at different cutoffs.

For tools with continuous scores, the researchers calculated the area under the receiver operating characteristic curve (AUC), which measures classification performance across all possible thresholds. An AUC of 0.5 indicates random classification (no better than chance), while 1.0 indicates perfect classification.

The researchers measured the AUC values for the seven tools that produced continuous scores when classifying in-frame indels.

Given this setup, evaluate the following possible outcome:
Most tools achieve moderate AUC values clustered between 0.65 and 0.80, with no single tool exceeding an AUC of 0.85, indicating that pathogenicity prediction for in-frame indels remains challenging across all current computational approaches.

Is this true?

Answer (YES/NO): NO